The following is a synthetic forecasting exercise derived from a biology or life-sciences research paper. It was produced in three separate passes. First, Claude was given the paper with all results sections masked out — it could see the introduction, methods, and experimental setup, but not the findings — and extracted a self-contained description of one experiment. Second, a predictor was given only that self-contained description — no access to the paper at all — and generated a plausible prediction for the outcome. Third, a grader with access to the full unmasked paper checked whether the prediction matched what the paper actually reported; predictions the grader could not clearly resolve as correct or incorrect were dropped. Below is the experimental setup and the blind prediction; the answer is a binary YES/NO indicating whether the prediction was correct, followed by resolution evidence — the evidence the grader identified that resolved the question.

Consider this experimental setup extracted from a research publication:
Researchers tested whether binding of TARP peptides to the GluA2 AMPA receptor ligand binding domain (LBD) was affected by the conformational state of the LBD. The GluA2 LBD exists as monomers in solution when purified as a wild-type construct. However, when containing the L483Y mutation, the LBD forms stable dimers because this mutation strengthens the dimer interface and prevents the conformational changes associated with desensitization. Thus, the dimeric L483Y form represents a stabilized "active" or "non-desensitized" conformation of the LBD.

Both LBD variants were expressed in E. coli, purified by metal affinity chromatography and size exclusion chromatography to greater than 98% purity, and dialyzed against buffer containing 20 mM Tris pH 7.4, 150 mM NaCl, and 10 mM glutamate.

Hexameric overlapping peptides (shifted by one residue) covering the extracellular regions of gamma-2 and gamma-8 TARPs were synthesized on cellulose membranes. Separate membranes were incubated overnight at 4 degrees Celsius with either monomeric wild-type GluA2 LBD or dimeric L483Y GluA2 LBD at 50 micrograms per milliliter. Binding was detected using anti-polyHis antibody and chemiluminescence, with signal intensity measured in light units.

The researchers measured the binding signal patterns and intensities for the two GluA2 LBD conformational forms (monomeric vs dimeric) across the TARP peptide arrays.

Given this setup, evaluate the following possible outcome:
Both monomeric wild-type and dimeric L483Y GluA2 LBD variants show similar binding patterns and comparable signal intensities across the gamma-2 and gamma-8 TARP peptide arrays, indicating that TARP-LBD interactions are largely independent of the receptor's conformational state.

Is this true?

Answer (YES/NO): YES